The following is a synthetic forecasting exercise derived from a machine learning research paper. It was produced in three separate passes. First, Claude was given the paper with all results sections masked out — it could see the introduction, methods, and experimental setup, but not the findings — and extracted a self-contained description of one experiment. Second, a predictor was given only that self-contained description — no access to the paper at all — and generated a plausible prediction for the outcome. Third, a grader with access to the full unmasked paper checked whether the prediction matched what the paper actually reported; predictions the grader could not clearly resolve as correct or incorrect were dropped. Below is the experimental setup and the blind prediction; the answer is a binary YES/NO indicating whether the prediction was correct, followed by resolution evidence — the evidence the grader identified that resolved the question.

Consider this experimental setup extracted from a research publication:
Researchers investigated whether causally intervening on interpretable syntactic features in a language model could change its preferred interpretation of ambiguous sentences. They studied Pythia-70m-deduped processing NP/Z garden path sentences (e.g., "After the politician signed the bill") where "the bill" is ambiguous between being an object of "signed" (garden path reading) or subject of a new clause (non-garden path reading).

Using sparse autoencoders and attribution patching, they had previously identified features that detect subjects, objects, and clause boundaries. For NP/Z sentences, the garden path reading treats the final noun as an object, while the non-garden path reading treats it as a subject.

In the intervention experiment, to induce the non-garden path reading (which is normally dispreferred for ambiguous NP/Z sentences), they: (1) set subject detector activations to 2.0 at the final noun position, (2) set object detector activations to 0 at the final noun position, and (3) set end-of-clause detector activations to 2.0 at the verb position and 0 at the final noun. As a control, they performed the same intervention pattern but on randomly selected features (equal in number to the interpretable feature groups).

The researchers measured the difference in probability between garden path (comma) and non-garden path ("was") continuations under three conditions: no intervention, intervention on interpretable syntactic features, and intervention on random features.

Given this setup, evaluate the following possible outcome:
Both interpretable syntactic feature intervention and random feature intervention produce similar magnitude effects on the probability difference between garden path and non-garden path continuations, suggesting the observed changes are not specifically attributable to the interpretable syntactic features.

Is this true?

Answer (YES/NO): NO